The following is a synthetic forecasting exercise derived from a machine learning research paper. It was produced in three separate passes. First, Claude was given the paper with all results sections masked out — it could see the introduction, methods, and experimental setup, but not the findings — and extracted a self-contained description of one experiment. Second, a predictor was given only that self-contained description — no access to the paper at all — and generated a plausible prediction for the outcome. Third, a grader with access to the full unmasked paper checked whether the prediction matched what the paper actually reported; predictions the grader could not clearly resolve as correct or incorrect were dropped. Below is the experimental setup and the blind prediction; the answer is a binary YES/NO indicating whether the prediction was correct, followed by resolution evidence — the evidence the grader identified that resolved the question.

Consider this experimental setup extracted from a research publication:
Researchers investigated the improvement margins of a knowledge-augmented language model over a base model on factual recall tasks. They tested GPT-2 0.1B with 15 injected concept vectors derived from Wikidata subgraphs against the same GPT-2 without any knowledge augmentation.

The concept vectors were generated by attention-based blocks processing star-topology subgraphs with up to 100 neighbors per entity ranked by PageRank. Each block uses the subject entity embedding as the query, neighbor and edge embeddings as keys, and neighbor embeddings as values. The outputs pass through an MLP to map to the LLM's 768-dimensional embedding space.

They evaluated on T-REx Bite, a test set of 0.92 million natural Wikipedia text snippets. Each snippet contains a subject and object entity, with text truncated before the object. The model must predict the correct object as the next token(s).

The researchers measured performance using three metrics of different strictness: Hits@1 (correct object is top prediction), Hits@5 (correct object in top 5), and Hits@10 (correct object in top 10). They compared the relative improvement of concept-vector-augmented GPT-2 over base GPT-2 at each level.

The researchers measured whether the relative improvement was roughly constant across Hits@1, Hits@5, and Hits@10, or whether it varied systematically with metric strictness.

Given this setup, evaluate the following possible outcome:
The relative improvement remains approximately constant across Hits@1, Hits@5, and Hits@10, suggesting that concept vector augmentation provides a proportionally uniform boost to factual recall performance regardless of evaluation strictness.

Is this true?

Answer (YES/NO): NO